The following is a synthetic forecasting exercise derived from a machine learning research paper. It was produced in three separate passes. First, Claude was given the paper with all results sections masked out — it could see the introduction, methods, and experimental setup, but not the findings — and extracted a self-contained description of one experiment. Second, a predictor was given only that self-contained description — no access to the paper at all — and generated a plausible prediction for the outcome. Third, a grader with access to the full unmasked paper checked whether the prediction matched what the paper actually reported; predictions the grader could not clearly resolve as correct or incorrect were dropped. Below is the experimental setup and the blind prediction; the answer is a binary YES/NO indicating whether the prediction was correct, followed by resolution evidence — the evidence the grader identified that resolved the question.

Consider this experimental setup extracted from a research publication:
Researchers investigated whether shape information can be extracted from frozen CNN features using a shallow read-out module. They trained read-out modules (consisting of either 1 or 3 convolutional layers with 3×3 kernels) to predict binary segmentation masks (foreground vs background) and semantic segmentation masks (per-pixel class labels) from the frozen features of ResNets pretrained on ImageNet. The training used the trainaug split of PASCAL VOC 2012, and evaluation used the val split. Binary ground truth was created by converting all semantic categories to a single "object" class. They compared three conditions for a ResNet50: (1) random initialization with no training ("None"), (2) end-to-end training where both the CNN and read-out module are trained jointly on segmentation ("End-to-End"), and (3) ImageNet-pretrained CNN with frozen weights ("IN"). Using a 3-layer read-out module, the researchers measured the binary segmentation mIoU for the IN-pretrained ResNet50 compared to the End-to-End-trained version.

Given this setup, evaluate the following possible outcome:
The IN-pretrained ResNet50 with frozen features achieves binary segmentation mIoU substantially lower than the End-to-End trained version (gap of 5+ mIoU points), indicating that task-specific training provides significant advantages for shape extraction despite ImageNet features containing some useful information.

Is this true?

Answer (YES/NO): NO